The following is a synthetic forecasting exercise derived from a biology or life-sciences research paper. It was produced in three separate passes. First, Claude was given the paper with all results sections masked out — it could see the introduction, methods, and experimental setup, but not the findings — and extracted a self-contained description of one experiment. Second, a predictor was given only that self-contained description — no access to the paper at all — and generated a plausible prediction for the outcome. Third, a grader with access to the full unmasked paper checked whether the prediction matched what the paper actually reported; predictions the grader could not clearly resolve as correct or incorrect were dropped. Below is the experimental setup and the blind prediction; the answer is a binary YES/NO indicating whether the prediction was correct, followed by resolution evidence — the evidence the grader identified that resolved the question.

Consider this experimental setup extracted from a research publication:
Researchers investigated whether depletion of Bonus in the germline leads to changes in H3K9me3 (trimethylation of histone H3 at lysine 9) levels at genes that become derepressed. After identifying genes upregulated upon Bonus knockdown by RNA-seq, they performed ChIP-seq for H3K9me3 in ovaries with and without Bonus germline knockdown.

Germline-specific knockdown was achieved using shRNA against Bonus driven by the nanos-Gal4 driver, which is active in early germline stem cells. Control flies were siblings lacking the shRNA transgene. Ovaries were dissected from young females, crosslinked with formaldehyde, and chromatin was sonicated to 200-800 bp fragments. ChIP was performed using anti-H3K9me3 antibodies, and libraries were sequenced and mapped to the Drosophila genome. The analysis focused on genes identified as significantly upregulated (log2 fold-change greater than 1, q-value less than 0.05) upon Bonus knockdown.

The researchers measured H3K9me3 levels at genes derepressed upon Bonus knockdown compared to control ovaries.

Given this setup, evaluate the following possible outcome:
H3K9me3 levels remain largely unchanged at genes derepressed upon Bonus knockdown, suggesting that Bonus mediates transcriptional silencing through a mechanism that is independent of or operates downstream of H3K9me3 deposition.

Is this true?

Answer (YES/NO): YES